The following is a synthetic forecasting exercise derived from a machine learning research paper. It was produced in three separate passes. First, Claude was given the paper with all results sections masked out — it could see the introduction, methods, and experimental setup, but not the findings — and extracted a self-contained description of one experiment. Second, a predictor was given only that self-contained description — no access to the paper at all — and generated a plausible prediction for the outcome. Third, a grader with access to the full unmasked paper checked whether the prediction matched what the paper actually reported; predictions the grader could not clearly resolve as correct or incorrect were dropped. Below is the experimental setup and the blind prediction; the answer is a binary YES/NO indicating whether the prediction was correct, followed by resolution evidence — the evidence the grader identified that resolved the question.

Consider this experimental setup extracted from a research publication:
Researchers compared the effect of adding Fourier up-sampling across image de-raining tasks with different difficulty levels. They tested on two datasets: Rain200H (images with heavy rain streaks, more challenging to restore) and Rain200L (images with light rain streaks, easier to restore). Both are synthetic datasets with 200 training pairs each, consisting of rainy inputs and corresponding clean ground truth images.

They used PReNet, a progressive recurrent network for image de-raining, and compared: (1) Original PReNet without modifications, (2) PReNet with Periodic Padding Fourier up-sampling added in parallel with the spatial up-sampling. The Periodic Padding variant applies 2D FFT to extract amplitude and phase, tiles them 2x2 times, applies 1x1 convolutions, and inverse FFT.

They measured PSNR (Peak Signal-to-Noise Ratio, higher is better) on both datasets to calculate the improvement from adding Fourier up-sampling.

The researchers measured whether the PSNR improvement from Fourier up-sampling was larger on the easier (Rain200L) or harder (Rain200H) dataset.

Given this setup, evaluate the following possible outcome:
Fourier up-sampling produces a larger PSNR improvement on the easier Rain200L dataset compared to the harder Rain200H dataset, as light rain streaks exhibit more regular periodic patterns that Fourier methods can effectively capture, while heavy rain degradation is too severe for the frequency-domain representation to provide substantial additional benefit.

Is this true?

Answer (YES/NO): YES